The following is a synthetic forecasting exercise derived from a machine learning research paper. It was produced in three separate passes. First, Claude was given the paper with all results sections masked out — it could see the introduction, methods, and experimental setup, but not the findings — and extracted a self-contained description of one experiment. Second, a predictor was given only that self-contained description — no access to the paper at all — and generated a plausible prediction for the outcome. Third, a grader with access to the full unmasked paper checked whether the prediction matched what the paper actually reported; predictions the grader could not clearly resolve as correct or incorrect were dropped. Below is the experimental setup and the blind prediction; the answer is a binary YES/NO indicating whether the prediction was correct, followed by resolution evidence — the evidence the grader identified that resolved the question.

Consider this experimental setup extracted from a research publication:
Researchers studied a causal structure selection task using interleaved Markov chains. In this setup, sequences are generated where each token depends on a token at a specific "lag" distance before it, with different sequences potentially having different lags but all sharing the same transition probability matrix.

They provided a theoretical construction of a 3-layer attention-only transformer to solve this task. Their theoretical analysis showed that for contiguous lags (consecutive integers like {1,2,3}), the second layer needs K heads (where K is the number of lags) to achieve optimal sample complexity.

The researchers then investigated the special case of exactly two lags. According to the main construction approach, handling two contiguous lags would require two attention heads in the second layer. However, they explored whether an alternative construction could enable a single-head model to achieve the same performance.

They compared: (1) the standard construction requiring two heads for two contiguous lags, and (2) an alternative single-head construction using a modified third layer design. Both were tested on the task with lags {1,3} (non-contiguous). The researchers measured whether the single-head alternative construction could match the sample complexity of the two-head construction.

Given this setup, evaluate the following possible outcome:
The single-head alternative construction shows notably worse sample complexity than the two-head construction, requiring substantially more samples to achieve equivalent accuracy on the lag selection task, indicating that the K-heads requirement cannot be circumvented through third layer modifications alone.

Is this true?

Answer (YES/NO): NO